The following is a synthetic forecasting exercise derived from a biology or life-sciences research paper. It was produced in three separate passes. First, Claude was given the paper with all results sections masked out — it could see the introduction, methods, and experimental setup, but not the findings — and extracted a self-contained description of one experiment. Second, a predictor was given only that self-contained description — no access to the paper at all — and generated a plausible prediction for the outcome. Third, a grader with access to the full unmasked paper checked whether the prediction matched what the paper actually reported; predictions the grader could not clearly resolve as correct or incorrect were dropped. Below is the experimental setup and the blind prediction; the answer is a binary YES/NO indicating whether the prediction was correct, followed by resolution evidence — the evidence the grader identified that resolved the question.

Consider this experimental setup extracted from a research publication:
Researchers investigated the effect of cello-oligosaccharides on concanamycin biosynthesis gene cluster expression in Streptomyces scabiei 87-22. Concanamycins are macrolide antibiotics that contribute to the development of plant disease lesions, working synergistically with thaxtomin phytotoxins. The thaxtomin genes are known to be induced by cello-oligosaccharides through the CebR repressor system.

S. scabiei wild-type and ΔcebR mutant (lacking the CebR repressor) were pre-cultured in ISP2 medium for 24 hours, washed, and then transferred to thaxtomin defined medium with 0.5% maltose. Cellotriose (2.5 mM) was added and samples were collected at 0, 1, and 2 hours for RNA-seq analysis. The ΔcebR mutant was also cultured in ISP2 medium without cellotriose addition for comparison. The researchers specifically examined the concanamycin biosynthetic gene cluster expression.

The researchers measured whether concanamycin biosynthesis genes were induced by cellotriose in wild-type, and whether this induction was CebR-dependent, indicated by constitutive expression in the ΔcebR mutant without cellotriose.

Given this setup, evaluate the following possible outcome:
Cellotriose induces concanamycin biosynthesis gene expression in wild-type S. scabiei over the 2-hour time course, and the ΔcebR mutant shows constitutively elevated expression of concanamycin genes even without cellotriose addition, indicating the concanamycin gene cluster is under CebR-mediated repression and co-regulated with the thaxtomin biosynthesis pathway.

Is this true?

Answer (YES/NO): NO